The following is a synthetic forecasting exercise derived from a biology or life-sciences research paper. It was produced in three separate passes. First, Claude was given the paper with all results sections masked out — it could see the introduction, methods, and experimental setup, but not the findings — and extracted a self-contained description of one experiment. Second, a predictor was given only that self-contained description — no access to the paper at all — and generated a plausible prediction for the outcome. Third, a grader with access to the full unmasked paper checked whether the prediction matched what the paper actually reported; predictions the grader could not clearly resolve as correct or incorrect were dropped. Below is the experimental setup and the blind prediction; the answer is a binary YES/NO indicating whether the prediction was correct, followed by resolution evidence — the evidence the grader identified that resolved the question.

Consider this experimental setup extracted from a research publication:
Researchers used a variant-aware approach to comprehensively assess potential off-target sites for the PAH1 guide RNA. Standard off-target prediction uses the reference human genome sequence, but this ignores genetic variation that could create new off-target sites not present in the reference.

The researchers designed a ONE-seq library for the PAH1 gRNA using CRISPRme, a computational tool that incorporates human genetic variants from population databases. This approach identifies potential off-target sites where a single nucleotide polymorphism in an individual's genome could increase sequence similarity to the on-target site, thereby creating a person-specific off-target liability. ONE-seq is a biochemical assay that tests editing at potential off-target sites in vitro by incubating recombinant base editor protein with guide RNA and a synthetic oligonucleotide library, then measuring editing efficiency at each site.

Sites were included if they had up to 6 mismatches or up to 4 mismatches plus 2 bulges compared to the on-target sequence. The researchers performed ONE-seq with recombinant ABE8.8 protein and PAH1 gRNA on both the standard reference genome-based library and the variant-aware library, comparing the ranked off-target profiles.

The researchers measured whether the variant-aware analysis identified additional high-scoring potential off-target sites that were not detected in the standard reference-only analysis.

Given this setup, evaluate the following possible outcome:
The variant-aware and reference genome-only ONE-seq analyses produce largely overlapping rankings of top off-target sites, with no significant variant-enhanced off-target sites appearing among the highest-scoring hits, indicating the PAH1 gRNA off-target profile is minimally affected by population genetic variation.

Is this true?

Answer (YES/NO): NO